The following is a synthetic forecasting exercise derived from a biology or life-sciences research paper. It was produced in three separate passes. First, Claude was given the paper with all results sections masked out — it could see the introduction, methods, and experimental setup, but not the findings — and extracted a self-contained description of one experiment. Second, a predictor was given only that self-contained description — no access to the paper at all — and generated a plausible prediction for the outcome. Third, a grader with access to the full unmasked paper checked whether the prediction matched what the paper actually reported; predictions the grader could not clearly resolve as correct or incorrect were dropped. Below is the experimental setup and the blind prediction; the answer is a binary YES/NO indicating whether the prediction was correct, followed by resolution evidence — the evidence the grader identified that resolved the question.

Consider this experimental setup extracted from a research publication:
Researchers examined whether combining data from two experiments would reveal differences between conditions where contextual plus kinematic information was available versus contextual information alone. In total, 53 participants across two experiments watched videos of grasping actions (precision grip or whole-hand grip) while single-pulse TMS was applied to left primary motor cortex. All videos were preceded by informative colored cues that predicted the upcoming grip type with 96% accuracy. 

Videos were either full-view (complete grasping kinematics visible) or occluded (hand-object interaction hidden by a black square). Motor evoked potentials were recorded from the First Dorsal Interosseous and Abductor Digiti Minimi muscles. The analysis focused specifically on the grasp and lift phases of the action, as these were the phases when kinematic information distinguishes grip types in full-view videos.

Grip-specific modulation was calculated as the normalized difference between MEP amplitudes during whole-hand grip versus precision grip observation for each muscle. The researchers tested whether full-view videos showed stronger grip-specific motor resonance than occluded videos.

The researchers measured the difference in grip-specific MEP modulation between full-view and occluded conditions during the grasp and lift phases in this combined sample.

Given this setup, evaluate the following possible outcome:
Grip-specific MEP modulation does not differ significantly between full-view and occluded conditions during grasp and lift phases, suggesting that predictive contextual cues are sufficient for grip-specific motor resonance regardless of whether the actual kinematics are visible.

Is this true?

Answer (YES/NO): NO